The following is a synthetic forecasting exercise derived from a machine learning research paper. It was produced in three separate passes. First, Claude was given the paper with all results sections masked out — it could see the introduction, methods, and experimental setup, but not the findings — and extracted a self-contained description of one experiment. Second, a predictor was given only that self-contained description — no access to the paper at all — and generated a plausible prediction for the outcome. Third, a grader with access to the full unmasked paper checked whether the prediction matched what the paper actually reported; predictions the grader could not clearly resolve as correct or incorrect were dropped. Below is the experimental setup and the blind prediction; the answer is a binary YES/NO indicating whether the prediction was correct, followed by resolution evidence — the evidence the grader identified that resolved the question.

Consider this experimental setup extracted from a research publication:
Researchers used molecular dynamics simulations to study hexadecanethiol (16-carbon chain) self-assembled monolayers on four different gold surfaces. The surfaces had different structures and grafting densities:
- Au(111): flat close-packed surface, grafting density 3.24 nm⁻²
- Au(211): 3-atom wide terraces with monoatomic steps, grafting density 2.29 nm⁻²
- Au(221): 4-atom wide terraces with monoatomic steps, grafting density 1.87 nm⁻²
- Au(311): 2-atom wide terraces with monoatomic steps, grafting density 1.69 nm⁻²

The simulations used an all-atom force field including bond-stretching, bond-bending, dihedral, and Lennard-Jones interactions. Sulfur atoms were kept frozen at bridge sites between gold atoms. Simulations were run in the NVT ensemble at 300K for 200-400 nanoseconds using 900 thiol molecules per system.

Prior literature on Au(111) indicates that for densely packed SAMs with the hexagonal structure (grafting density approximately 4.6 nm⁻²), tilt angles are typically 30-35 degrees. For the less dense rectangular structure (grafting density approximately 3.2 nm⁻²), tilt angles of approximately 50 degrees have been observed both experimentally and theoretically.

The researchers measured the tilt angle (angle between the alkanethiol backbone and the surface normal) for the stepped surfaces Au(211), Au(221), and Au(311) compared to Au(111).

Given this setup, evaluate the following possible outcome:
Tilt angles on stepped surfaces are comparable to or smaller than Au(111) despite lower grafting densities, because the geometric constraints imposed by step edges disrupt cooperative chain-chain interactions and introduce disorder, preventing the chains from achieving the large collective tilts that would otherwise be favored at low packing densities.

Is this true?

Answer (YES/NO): NO